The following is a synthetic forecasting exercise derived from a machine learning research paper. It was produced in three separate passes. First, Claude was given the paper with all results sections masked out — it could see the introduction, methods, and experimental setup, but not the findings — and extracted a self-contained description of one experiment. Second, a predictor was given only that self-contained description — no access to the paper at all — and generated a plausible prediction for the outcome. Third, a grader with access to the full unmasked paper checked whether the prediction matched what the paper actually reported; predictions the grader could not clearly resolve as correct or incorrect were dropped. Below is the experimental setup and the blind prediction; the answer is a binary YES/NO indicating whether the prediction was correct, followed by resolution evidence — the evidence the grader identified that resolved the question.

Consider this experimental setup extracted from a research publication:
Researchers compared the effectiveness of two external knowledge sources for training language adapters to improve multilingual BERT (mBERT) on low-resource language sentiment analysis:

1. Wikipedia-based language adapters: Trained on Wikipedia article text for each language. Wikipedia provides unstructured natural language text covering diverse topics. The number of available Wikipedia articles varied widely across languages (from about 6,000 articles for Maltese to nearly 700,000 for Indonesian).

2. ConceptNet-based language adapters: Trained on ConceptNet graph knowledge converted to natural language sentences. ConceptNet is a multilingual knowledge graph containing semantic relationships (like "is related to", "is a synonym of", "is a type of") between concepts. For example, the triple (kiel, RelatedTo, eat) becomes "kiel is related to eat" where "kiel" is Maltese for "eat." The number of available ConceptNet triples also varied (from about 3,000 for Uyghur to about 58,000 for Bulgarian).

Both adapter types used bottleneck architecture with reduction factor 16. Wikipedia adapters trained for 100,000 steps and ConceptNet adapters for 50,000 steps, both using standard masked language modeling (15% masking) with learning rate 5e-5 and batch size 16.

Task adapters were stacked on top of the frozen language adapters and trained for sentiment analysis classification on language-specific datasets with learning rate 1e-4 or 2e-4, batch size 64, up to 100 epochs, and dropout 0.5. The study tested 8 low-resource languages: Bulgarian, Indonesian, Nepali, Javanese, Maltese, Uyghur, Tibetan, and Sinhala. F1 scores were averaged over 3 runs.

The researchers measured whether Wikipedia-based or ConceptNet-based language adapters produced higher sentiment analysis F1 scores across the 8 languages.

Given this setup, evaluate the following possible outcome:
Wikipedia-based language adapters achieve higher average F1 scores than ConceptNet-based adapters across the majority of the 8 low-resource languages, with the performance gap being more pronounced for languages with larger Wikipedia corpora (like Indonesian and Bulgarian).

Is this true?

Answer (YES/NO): NO